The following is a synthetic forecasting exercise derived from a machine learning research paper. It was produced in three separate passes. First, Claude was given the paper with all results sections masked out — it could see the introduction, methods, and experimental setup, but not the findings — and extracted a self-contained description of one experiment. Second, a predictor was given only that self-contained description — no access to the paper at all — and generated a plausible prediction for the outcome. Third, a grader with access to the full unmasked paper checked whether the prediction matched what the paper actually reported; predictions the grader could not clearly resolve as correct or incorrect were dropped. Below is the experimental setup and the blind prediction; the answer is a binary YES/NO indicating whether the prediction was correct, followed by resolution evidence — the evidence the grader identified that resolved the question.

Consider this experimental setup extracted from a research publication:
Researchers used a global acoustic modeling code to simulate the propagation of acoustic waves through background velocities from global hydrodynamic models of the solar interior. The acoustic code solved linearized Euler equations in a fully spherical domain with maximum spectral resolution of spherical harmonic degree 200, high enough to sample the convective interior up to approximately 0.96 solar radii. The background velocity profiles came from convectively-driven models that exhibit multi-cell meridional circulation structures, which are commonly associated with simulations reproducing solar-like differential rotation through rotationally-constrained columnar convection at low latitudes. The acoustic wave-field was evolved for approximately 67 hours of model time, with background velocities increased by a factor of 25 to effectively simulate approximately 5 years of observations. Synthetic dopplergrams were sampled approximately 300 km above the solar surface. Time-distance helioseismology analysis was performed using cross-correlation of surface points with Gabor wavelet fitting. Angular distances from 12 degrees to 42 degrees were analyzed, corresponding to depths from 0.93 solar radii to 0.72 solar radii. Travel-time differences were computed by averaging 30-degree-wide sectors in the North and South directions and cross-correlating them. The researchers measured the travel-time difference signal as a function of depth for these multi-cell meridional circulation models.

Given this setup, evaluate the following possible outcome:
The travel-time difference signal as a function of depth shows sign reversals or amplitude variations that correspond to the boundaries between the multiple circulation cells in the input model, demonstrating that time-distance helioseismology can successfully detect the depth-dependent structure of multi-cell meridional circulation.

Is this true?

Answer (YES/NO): NO